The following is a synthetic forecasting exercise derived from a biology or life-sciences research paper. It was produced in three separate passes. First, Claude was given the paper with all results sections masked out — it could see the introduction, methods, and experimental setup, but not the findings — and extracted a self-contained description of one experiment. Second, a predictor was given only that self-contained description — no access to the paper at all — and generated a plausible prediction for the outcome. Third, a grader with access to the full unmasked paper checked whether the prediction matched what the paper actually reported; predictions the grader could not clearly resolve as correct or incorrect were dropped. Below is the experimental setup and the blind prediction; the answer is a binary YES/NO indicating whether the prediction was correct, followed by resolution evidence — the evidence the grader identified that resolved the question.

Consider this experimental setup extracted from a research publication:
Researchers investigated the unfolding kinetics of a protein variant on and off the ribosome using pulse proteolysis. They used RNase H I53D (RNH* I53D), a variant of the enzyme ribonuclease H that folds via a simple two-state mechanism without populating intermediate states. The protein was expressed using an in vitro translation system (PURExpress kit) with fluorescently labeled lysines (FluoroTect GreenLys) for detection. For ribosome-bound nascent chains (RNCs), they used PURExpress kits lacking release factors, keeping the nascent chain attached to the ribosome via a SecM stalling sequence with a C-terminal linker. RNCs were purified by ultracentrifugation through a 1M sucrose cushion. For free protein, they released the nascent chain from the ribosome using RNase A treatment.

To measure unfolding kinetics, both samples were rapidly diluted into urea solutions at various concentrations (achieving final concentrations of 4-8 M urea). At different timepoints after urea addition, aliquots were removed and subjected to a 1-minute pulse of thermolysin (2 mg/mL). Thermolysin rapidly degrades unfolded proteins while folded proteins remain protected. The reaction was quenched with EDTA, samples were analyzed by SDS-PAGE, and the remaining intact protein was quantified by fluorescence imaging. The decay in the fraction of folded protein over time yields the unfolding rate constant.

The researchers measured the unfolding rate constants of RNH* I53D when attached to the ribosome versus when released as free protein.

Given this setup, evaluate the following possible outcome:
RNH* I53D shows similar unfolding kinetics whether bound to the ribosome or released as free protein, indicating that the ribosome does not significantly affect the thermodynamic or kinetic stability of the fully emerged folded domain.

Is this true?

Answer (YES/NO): NO